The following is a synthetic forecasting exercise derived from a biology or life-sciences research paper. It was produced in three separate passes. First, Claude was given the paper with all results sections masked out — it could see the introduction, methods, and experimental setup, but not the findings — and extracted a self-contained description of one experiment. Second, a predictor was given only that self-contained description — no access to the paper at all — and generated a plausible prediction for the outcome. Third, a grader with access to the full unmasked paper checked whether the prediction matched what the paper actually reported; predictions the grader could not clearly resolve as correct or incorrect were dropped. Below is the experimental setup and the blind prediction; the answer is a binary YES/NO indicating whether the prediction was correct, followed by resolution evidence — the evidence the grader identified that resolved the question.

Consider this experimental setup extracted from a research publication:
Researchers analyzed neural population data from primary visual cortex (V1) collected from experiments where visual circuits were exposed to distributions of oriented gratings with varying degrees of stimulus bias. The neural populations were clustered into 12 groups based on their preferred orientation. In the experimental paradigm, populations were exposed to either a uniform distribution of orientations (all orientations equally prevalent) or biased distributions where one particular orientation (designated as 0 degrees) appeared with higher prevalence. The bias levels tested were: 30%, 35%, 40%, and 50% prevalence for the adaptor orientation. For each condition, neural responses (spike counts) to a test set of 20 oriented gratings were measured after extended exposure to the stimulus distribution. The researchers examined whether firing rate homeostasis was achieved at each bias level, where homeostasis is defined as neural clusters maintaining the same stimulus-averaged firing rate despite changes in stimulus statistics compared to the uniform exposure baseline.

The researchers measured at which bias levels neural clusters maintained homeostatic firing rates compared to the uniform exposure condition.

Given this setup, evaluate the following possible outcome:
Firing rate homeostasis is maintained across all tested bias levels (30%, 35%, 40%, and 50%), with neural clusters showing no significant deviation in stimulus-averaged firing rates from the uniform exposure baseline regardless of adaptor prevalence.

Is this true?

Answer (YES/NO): NO